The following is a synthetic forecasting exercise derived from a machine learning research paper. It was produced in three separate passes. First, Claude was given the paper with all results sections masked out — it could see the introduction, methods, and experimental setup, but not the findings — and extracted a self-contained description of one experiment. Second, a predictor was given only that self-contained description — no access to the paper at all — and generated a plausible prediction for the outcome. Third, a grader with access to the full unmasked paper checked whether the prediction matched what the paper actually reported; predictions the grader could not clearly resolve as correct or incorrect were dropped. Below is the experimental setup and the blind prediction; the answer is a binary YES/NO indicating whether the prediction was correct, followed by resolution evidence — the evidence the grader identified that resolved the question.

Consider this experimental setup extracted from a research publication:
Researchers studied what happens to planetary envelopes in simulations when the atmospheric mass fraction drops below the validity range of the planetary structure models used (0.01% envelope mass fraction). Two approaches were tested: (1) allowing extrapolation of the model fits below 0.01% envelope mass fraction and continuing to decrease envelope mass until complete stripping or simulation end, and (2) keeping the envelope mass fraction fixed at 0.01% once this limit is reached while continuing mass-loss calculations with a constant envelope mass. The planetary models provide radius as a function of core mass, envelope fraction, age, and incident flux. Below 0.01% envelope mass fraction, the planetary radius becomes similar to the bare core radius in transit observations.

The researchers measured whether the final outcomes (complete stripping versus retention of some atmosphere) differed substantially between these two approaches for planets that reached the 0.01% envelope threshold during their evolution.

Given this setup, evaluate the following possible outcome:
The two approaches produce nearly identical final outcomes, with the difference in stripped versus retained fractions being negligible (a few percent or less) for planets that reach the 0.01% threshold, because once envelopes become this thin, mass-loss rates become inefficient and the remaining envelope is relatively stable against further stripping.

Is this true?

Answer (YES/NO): NO